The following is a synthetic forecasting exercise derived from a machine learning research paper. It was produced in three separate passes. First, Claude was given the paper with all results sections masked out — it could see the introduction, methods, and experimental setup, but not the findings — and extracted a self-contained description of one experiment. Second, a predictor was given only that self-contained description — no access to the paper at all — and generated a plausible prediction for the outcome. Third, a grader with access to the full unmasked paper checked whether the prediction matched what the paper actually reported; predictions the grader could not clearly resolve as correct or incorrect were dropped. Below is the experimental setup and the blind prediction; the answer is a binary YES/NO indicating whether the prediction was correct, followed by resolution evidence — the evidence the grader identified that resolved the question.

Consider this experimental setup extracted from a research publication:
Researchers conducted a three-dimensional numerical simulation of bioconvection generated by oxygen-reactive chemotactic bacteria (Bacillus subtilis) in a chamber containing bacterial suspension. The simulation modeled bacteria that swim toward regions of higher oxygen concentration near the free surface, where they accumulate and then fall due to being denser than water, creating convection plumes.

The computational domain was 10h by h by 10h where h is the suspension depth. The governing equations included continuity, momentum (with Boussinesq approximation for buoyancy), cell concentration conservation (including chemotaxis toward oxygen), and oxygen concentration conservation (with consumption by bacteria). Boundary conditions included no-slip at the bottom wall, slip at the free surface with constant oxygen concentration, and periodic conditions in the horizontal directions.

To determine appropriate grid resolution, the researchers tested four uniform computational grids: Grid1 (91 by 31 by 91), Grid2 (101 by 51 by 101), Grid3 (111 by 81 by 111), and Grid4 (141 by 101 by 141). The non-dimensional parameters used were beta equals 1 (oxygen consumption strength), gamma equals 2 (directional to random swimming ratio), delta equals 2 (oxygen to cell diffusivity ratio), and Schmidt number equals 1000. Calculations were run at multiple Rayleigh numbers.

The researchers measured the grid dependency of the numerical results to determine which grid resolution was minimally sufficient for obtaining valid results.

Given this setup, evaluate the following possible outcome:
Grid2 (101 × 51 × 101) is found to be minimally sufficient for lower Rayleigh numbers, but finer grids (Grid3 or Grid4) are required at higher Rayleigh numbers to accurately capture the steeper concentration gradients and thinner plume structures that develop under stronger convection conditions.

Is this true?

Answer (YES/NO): NO